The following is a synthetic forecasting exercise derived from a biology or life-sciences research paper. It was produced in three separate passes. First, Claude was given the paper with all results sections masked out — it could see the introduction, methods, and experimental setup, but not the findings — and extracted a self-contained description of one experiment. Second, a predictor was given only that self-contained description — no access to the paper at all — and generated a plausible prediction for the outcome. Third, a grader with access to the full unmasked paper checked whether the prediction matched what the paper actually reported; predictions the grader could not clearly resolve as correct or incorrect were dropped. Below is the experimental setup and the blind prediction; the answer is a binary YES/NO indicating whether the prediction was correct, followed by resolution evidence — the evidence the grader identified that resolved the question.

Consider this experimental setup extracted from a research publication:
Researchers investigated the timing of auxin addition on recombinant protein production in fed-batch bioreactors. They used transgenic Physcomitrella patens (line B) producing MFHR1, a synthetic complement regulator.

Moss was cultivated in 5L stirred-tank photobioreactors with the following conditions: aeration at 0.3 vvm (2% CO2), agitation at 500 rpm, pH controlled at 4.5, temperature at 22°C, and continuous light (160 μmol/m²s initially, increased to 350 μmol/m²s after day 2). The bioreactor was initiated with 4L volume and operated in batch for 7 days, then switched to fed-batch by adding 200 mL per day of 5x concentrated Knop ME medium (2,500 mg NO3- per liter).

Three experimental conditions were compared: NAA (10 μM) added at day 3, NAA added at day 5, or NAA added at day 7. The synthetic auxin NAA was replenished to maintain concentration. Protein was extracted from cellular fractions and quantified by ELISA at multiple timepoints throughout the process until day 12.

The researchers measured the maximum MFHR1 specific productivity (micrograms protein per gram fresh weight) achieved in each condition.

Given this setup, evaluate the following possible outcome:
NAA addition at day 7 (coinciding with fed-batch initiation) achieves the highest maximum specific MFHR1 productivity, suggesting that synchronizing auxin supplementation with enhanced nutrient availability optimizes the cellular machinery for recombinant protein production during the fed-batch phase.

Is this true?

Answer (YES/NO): NO